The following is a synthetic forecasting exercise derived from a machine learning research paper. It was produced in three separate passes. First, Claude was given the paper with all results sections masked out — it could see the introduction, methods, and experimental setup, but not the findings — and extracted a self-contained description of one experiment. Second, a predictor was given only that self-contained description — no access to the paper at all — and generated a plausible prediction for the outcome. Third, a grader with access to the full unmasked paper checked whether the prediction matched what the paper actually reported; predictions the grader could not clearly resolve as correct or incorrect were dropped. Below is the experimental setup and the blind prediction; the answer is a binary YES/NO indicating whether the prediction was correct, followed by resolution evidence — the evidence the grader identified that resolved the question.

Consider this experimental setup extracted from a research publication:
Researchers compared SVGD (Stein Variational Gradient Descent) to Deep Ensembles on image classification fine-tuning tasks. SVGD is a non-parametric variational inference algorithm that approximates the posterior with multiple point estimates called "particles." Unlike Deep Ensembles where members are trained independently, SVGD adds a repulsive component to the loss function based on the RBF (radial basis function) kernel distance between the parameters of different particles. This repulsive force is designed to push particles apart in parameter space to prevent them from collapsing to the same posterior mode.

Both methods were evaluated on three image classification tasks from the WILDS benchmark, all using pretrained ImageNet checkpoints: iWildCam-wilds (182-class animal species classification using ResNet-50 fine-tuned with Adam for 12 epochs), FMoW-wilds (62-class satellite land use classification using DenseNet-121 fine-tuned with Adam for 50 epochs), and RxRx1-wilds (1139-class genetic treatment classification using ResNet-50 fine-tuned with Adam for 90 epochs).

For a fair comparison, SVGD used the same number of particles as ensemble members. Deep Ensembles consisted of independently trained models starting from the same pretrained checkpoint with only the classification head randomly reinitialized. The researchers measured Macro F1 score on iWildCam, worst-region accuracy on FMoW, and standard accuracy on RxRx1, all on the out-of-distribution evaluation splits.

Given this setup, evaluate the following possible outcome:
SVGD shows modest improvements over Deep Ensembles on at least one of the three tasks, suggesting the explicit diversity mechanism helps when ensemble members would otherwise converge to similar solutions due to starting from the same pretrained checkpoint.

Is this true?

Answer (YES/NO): NO